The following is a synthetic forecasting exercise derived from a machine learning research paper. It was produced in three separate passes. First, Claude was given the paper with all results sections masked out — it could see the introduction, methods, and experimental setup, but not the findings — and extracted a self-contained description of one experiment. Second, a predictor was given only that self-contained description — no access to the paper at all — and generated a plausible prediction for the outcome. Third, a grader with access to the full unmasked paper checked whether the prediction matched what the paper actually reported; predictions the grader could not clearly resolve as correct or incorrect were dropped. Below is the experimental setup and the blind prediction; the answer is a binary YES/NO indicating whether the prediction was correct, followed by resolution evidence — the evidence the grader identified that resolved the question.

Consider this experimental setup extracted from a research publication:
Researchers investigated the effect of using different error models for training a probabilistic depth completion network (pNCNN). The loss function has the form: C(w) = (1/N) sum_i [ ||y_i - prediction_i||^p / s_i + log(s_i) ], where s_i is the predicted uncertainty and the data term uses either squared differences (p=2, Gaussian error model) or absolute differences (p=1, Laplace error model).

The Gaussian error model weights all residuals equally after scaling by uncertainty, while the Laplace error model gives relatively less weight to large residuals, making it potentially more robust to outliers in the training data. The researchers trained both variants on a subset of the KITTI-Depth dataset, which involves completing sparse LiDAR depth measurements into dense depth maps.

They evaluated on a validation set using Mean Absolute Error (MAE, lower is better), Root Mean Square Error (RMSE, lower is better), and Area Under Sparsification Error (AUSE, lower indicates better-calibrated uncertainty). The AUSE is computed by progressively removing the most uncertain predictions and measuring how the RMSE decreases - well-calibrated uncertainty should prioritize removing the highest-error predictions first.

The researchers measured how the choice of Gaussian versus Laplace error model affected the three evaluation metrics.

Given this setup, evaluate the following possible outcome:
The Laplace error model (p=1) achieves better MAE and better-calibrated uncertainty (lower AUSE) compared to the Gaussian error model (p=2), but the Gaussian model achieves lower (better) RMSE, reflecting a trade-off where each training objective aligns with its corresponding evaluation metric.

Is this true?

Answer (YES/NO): NO